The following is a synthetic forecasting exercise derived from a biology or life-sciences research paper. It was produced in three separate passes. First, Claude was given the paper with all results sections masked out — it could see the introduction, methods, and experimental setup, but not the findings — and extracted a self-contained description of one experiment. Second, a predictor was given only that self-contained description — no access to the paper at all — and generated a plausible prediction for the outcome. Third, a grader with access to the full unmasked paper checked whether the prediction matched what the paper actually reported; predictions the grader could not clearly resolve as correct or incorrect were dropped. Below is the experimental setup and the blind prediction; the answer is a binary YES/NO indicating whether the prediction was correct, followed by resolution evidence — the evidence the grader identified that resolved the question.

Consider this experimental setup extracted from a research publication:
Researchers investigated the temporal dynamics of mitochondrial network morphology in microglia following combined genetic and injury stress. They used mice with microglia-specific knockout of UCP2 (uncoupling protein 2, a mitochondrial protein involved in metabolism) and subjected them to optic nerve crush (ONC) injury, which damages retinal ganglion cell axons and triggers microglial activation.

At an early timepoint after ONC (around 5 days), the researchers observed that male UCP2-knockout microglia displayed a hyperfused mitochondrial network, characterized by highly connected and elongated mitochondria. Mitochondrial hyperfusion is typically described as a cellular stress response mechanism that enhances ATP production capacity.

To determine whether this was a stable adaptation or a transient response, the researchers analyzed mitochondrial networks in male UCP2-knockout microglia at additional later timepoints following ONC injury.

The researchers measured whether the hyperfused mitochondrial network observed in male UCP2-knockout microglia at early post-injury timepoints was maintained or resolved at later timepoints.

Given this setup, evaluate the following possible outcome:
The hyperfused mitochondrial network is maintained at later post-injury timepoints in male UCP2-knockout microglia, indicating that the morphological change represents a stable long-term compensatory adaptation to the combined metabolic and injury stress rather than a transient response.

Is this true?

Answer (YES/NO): NO